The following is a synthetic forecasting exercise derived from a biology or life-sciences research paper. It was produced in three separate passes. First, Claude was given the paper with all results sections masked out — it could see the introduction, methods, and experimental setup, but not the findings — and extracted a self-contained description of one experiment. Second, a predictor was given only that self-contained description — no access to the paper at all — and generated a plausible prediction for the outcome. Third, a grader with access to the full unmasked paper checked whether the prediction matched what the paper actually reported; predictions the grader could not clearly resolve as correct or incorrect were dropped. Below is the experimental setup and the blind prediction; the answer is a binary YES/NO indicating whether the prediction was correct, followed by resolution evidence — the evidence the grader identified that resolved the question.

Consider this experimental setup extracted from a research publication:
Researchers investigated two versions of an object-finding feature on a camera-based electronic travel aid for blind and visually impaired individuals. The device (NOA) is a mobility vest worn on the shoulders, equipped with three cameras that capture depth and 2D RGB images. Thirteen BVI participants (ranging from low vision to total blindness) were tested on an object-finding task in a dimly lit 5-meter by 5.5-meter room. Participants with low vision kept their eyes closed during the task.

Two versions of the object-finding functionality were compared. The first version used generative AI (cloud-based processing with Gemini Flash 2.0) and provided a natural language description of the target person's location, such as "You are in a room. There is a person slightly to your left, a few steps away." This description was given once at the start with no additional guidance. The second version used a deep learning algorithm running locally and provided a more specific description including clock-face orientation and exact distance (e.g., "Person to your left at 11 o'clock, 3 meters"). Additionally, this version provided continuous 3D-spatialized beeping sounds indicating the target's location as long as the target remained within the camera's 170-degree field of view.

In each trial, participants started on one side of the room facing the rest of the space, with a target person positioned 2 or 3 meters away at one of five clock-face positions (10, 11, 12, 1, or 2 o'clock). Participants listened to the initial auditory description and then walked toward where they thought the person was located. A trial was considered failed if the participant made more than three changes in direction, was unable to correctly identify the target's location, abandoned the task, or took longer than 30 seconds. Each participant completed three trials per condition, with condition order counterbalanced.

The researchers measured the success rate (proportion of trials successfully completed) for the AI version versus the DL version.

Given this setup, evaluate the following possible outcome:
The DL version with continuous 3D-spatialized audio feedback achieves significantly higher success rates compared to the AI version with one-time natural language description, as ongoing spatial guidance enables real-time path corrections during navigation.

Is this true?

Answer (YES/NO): NO